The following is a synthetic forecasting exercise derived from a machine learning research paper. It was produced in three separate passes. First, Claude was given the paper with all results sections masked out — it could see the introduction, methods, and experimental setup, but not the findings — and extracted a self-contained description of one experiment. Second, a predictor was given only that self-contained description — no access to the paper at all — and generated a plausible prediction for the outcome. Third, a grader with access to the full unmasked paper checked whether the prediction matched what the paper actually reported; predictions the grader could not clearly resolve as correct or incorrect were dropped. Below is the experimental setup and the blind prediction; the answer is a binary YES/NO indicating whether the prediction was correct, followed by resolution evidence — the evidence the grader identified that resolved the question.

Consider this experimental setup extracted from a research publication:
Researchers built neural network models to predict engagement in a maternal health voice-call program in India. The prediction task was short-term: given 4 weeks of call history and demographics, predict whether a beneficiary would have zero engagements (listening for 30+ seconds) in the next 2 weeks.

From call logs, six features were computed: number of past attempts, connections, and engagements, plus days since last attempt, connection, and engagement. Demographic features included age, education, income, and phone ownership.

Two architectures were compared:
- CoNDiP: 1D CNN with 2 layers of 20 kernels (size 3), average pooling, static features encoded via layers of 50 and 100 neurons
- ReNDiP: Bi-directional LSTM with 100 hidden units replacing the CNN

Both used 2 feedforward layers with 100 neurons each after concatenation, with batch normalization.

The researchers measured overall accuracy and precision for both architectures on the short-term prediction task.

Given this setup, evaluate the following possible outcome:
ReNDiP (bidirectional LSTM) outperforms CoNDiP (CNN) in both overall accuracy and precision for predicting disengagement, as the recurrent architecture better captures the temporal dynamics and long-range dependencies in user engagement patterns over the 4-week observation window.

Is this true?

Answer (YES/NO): NO